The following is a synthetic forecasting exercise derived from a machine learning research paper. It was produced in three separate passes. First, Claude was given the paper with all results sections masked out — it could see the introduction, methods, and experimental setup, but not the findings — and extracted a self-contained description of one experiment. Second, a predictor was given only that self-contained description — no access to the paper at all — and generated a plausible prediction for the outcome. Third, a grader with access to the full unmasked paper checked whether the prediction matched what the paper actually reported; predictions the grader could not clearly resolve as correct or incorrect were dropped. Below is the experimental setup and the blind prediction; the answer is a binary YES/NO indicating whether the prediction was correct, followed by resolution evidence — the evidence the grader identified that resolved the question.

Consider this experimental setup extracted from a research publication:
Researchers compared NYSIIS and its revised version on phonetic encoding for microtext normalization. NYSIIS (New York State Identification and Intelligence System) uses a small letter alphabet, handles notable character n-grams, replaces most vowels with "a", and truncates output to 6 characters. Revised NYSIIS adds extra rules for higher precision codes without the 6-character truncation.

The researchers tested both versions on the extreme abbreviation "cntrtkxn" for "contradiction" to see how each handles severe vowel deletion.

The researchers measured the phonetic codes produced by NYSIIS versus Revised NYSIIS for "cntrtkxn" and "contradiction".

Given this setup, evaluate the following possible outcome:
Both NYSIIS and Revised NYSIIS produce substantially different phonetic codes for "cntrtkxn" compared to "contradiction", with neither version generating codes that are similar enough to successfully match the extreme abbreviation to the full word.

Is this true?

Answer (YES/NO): YES